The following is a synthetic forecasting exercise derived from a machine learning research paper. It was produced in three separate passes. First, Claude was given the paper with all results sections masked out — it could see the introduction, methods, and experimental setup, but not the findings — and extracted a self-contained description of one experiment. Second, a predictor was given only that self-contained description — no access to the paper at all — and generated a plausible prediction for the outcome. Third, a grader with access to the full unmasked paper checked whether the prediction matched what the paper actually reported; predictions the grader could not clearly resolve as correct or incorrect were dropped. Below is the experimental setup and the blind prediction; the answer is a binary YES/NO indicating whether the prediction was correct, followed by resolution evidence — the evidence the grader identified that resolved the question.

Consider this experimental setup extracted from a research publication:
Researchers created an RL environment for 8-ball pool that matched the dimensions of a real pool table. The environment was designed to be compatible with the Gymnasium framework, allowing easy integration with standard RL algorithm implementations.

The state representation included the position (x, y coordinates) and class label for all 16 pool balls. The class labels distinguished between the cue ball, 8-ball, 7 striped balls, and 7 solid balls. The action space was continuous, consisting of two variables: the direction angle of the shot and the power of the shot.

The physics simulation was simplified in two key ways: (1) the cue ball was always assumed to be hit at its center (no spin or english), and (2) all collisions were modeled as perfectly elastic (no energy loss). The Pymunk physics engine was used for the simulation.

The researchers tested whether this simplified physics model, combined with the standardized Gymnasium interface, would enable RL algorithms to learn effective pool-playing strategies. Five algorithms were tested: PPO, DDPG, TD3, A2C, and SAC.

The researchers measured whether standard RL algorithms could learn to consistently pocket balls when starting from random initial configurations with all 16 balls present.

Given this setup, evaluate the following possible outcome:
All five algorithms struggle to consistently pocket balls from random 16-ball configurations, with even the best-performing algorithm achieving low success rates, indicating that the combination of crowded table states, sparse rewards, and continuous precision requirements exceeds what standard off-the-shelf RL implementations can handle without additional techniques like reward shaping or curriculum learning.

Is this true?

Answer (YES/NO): YES